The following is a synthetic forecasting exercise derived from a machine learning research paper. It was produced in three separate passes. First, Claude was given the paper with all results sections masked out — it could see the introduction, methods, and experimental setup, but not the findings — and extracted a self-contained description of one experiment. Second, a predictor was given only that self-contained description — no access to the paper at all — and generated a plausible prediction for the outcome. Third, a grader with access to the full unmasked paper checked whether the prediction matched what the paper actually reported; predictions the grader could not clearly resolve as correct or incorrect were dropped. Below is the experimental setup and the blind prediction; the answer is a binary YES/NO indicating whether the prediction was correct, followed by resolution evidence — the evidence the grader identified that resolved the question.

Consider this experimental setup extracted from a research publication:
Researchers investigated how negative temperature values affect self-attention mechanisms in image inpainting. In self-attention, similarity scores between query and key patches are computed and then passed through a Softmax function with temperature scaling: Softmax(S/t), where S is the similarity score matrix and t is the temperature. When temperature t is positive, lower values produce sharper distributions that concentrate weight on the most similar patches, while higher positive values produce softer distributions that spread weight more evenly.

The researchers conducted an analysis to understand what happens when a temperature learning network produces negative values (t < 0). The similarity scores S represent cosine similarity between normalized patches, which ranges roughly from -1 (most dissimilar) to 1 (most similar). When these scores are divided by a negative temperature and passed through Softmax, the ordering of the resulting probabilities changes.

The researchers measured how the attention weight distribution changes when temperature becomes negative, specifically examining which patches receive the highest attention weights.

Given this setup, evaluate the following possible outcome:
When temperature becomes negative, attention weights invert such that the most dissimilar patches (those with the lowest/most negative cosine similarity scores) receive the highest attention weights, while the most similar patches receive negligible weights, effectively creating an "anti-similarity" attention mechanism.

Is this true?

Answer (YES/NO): YES